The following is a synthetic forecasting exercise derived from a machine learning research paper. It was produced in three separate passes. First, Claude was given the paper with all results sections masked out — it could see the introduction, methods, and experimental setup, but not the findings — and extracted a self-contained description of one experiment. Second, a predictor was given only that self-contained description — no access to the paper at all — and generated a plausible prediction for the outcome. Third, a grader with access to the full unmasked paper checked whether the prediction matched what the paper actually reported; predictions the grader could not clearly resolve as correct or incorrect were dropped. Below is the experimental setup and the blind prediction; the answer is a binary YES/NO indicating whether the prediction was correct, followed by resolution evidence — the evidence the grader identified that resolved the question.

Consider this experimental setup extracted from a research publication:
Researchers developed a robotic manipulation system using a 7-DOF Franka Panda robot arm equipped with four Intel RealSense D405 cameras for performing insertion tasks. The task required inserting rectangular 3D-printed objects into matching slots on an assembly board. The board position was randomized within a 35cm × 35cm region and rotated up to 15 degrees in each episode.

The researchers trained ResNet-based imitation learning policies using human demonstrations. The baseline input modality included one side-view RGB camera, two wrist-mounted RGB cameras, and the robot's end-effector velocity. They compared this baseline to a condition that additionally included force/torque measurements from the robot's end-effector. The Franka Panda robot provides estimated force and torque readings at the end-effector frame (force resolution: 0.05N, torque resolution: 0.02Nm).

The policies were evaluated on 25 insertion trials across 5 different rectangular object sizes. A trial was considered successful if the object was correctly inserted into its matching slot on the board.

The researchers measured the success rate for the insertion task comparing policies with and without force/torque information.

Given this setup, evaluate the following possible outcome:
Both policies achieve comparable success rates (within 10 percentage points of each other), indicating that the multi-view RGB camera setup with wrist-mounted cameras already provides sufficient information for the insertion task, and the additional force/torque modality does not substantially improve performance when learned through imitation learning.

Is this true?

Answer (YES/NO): NO